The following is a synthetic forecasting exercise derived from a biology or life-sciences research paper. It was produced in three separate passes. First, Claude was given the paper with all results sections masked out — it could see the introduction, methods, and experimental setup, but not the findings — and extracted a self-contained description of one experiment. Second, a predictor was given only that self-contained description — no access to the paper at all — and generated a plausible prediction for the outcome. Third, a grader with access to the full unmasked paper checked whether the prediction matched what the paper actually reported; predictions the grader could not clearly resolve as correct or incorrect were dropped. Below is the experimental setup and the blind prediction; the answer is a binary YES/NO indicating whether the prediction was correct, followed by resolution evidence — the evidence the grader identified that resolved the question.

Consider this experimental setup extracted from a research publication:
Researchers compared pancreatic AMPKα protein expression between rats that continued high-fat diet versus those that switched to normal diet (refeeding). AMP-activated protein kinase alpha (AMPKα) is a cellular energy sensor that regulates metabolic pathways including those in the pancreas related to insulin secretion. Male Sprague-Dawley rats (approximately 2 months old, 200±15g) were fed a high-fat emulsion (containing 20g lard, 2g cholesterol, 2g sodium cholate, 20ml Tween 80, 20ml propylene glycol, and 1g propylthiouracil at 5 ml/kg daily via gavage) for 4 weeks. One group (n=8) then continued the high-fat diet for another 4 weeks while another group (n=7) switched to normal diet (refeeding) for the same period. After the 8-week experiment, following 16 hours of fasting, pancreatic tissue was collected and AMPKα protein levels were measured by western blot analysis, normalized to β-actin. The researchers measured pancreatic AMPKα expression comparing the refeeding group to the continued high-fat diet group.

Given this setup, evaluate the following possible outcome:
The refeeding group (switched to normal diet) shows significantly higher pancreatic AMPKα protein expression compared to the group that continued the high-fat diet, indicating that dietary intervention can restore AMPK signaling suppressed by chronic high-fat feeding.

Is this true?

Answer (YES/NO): YES